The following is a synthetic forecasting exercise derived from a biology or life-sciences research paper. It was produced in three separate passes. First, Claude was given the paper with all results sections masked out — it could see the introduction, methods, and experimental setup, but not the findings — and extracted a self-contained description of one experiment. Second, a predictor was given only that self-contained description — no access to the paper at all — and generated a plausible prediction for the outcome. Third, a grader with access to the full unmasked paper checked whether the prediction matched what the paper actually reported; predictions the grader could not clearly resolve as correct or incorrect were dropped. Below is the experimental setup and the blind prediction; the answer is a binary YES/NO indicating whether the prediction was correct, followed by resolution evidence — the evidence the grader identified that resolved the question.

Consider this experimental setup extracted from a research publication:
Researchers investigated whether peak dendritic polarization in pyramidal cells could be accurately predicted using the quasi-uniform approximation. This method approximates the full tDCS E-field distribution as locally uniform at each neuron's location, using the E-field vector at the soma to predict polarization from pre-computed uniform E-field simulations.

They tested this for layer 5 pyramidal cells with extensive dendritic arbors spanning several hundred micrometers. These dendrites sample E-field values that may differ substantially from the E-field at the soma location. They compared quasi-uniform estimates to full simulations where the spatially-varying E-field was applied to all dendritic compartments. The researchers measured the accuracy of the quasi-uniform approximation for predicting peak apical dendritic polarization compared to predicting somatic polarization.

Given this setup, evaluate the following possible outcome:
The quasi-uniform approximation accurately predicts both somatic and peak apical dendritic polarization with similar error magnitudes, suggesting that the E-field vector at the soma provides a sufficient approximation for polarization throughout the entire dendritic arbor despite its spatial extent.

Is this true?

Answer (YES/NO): NO